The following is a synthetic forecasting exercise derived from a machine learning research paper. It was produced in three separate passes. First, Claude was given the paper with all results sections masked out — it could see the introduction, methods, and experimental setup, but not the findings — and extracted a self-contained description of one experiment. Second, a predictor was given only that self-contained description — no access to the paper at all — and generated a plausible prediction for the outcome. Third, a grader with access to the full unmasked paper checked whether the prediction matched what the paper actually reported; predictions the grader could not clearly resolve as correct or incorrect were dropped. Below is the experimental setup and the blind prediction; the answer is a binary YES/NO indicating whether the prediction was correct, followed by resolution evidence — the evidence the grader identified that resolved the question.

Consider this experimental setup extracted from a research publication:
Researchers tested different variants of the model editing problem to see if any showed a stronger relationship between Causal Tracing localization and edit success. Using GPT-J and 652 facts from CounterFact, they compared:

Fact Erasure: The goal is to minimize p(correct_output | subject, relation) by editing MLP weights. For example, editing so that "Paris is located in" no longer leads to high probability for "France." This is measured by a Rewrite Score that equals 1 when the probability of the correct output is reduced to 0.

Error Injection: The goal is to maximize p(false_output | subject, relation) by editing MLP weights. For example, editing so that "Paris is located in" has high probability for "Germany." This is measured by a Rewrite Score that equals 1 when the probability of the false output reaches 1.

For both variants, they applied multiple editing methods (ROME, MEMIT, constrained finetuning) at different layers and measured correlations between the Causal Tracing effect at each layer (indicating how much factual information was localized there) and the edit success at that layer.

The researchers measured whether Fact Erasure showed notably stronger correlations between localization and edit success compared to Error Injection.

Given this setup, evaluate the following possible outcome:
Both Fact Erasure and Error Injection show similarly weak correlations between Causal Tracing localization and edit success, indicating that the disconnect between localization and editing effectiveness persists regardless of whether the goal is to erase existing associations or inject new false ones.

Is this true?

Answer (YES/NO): YES